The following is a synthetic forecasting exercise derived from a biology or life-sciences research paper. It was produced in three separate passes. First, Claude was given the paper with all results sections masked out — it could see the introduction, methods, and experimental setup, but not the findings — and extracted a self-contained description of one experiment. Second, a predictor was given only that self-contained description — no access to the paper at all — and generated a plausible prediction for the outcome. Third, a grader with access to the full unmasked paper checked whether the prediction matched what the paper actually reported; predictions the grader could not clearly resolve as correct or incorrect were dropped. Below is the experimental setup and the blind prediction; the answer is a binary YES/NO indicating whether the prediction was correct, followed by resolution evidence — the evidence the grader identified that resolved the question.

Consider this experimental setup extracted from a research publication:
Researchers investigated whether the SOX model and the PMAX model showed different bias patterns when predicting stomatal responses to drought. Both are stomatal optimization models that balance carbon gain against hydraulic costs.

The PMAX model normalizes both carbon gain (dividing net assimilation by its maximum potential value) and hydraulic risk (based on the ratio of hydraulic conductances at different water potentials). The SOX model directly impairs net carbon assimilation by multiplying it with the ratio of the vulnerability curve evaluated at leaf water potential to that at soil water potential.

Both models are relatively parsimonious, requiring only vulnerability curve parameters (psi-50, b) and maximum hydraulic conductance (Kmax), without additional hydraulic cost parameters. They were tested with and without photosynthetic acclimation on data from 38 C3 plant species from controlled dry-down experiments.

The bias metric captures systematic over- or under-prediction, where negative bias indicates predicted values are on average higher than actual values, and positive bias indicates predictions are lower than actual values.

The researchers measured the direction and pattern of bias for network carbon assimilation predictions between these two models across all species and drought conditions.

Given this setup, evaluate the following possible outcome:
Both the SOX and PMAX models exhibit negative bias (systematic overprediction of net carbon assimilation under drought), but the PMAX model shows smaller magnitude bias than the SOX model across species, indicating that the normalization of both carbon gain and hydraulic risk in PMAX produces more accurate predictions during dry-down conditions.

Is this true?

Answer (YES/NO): NO